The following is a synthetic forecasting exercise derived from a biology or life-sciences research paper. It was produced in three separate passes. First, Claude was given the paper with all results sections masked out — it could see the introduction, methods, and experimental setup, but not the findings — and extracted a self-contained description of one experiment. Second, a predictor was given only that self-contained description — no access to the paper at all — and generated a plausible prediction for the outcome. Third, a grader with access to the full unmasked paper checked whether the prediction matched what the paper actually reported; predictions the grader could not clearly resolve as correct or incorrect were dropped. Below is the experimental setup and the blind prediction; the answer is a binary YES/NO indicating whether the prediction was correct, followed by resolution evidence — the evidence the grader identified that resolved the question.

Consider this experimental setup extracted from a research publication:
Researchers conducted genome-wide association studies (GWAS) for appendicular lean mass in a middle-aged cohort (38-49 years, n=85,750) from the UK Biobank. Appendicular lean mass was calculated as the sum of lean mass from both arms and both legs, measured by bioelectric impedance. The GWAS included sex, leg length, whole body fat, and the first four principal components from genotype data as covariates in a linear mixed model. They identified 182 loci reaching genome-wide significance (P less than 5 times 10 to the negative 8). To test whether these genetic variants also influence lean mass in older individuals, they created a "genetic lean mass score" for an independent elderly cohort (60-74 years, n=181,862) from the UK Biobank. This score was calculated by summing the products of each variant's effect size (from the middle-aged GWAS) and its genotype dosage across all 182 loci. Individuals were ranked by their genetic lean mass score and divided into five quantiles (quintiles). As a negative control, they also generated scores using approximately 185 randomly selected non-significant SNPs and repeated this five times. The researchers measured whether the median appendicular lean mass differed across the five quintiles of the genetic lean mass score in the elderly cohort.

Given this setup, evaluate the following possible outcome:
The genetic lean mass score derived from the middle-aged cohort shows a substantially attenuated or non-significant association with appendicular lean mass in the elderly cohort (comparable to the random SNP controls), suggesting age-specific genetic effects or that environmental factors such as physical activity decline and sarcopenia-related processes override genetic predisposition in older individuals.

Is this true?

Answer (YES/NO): NO